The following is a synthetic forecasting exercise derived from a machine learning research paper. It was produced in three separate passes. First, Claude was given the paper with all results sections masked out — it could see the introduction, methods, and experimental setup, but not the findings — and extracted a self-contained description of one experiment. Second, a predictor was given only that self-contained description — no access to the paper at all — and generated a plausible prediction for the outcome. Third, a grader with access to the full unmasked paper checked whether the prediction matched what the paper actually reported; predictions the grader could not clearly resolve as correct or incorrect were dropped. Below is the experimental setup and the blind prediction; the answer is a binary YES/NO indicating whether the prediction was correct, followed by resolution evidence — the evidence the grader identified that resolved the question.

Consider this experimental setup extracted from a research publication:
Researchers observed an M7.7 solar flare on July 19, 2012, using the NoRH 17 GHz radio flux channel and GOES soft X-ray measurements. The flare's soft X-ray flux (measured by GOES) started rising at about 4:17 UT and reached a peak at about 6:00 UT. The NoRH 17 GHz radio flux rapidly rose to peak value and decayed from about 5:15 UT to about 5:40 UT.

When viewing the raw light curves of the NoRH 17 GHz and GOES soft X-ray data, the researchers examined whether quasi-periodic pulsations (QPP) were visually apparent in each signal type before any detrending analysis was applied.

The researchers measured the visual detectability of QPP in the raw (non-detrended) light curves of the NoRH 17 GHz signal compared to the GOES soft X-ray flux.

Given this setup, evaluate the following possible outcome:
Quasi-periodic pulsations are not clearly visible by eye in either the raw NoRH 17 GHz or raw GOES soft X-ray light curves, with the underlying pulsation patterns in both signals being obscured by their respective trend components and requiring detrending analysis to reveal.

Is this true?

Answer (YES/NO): NO